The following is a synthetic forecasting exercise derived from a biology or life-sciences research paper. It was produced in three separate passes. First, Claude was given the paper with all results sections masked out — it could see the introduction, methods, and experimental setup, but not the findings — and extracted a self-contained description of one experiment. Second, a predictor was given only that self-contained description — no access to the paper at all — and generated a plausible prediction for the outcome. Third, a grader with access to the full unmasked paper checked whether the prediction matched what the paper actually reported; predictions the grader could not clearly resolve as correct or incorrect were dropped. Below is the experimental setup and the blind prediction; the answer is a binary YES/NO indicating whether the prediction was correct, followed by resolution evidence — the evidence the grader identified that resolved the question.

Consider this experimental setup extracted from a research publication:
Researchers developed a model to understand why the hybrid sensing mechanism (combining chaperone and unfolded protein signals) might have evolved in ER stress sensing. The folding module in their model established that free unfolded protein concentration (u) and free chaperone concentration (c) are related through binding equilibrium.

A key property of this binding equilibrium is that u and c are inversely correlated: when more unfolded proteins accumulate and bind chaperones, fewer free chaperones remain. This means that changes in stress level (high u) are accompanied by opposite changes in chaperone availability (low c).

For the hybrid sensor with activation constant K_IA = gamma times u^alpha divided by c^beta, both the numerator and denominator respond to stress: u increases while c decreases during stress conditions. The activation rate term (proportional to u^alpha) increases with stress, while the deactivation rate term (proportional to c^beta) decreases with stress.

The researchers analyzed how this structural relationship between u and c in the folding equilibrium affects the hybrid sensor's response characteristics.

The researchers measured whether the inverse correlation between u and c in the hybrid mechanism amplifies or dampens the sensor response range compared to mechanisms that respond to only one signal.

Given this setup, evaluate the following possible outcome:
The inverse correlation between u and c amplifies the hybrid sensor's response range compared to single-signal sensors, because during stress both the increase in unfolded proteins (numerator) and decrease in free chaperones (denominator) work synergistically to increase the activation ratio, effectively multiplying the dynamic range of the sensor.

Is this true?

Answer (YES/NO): YES